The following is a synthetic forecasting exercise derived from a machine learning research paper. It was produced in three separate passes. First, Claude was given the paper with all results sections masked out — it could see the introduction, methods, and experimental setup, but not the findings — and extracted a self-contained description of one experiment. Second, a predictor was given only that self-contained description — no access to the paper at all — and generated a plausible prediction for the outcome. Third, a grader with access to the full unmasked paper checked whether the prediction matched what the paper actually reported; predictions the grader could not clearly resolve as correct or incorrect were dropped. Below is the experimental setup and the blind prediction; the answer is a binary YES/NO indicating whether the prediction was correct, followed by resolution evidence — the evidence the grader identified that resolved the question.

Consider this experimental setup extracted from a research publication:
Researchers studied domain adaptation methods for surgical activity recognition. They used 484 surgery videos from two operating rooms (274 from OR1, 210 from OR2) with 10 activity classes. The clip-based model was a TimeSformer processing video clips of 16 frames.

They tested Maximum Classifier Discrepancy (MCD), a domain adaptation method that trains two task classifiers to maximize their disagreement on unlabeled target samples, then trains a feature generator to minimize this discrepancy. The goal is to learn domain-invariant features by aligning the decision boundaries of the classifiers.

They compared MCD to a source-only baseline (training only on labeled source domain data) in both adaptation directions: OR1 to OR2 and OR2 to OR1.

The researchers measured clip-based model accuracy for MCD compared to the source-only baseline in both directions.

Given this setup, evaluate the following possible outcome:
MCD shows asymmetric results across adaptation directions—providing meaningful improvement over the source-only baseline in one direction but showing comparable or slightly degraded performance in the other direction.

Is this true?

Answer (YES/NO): YES